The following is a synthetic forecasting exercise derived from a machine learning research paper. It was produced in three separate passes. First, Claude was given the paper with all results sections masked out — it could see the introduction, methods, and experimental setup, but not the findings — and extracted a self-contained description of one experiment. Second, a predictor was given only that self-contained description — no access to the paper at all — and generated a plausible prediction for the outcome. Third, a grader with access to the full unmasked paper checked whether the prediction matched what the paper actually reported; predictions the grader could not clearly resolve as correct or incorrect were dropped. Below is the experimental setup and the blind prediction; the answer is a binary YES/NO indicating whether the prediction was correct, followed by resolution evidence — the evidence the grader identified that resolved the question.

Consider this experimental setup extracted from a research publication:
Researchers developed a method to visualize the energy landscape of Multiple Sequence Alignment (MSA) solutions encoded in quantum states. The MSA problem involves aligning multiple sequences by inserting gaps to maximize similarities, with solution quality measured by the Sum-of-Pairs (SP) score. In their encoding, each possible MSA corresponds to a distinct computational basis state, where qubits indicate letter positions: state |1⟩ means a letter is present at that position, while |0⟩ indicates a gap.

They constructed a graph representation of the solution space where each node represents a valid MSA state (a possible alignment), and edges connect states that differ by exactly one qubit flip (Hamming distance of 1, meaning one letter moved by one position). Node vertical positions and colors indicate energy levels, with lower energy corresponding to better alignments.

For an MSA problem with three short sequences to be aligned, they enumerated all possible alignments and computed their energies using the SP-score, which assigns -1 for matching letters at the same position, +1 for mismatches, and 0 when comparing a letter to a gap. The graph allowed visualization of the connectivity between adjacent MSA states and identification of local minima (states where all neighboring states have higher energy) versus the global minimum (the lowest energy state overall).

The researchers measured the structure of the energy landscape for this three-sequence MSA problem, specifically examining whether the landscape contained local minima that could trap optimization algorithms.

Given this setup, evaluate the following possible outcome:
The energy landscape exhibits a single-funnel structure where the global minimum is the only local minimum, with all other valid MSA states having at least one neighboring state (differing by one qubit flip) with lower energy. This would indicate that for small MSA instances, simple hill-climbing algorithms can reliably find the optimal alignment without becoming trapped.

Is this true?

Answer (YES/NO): NO